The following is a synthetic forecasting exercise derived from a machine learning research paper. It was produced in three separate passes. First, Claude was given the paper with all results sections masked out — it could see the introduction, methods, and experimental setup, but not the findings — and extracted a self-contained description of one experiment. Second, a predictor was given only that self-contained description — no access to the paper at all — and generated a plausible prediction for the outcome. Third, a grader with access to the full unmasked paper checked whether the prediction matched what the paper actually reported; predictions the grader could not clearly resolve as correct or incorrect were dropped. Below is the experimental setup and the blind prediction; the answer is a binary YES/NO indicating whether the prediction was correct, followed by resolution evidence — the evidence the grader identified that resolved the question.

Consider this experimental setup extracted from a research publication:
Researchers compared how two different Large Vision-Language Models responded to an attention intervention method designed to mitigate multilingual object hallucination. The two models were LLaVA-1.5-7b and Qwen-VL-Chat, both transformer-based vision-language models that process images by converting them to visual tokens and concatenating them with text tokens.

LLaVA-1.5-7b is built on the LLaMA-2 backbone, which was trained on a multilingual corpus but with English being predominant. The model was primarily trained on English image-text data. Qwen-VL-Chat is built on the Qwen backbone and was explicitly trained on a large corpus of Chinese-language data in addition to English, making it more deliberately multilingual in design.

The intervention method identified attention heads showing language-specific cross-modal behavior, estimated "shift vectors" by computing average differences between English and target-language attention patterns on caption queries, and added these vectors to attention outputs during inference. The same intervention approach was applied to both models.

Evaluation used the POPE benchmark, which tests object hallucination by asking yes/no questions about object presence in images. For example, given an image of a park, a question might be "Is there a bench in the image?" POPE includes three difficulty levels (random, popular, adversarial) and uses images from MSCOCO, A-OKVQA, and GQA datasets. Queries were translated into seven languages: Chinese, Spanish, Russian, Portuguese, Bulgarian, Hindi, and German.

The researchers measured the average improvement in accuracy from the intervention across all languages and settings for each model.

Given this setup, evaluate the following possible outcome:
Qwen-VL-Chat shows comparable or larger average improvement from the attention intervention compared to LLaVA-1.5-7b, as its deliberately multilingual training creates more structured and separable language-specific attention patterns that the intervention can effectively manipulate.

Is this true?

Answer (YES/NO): NO